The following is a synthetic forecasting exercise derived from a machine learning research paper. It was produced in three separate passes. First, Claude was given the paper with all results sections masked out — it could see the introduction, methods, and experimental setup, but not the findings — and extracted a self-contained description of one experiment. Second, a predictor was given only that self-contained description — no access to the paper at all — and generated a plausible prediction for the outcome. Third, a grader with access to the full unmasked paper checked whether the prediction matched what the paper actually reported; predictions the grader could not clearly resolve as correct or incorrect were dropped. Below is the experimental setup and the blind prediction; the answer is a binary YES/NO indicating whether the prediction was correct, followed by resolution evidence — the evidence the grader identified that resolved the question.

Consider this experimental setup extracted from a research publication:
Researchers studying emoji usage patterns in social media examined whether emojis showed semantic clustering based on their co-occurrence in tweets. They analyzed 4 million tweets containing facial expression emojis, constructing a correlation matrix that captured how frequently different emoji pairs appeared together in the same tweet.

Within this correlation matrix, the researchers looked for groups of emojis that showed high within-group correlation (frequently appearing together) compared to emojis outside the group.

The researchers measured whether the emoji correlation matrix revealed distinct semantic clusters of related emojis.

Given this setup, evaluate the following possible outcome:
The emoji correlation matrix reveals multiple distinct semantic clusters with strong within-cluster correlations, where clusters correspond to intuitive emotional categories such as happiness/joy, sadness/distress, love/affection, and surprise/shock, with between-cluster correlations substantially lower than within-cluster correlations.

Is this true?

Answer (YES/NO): NO